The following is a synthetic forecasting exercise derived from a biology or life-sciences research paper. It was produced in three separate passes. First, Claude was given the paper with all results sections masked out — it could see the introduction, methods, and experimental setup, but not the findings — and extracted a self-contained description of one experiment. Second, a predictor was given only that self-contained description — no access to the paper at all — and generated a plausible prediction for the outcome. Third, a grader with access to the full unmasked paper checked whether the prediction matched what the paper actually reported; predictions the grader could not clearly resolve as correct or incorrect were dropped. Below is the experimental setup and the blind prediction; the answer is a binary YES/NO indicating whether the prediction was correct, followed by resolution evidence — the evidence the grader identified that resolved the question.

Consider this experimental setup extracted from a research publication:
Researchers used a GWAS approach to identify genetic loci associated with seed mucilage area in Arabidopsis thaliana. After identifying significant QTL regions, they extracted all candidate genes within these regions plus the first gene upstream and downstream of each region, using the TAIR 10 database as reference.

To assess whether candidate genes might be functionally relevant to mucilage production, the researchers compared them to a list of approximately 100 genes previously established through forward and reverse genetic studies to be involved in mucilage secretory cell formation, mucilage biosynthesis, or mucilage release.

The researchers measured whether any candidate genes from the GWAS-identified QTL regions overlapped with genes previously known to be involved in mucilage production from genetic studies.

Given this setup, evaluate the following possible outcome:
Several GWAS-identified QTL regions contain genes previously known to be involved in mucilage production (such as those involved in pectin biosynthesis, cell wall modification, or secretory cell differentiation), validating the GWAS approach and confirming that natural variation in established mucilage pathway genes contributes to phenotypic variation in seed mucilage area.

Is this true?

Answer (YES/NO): NO